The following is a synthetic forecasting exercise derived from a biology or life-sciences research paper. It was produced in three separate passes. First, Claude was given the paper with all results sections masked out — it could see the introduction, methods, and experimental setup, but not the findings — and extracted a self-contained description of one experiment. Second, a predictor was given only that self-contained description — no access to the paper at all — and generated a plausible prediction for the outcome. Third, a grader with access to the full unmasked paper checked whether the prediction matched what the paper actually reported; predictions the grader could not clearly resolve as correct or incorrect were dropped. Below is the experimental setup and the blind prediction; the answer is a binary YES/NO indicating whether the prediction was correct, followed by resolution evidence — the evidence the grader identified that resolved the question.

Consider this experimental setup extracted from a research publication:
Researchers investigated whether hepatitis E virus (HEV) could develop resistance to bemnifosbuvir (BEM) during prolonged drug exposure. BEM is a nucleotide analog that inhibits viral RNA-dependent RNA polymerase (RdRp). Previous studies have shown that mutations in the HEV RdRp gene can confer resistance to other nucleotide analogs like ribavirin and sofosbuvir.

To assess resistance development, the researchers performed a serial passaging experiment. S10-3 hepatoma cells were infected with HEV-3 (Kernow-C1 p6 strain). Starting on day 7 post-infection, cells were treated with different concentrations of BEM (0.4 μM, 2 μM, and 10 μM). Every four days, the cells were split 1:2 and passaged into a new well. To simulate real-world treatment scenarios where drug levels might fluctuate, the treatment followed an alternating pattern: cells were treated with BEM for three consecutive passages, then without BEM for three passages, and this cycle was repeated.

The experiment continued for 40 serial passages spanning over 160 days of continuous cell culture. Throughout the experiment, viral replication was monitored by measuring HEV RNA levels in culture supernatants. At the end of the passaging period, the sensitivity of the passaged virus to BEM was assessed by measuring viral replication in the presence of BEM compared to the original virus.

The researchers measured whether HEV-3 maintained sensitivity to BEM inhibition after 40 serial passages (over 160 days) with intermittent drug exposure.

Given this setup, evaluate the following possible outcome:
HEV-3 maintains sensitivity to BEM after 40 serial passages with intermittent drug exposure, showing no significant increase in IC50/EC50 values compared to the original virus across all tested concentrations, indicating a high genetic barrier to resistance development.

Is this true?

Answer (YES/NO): NO